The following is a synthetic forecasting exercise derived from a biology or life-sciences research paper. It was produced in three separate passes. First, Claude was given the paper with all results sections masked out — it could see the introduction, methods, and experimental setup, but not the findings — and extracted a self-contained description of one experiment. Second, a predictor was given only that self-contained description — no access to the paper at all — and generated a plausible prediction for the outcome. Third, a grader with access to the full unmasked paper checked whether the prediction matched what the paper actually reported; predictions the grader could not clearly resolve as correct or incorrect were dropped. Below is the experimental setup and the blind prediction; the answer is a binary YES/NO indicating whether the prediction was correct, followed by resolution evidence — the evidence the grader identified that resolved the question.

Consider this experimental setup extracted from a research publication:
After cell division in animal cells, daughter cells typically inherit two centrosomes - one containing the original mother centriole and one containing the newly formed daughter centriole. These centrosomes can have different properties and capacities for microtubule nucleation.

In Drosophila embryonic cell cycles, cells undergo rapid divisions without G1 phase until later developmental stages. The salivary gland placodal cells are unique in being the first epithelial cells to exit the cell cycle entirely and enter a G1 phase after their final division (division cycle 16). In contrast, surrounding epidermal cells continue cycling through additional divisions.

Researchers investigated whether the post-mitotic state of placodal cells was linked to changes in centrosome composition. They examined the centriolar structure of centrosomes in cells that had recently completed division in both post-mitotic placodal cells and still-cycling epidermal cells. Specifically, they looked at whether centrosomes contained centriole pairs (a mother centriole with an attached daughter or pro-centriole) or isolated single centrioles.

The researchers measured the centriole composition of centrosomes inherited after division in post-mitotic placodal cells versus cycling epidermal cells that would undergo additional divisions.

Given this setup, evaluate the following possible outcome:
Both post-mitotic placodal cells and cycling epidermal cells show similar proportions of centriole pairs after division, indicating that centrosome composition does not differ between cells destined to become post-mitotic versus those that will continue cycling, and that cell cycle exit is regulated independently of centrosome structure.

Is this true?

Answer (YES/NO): NO